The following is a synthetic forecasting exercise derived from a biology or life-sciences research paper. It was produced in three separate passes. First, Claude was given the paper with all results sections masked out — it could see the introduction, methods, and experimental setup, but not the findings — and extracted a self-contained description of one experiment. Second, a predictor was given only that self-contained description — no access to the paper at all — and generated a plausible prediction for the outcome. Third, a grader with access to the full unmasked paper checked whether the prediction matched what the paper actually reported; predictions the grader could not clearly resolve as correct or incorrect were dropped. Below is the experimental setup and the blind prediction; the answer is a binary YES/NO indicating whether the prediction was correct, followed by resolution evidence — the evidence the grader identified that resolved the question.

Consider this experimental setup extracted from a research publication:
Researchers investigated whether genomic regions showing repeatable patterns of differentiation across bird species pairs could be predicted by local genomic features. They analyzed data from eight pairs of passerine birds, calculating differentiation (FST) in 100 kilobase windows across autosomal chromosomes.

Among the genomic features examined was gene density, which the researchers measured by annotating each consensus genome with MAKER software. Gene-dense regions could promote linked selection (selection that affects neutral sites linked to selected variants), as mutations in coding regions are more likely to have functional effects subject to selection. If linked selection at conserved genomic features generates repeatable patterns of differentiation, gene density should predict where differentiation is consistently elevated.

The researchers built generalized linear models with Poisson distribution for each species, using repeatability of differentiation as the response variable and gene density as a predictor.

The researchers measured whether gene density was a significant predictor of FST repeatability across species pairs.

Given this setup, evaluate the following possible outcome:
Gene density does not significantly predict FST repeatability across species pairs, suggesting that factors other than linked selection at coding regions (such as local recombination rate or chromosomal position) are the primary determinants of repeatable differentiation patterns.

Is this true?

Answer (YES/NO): NO